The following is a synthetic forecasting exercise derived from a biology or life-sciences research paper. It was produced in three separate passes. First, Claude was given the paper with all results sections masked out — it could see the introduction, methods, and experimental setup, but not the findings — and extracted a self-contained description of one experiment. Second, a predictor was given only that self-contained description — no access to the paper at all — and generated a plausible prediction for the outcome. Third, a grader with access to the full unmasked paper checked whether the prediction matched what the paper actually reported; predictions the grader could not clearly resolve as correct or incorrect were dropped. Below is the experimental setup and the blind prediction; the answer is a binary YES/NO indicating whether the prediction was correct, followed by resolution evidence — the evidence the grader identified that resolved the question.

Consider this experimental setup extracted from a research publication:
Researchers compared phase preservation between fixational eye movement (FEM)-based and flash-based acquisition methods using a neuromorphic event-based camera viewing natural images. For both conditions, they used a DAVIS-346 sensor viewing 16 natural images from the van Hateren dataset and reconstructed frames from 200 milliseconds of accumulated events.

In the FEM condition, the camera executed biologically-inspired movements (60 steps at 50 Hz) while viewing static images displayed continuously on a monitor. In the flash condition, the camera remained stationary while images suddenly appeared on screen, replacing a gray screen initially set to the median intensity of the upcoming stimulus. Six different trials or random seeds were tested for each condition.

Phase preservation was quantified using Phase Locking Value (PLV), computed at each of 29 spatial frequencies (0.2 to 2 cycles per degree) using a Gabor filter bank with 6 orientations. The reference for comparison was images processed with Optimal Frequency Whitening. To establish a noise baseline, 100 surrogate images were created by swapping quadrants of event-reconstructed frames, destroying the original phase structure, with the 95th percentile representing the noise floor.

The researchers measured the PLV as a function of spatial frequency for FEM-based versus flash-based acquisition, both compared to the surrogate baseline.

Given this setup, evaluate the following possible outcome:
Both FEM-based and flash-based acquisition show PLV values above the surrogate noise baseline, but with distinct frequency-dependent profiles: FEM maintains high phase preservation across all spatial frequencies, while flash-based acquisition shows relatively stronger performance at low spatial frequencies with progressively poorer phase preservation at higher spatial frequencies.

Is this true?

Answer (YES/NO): YES